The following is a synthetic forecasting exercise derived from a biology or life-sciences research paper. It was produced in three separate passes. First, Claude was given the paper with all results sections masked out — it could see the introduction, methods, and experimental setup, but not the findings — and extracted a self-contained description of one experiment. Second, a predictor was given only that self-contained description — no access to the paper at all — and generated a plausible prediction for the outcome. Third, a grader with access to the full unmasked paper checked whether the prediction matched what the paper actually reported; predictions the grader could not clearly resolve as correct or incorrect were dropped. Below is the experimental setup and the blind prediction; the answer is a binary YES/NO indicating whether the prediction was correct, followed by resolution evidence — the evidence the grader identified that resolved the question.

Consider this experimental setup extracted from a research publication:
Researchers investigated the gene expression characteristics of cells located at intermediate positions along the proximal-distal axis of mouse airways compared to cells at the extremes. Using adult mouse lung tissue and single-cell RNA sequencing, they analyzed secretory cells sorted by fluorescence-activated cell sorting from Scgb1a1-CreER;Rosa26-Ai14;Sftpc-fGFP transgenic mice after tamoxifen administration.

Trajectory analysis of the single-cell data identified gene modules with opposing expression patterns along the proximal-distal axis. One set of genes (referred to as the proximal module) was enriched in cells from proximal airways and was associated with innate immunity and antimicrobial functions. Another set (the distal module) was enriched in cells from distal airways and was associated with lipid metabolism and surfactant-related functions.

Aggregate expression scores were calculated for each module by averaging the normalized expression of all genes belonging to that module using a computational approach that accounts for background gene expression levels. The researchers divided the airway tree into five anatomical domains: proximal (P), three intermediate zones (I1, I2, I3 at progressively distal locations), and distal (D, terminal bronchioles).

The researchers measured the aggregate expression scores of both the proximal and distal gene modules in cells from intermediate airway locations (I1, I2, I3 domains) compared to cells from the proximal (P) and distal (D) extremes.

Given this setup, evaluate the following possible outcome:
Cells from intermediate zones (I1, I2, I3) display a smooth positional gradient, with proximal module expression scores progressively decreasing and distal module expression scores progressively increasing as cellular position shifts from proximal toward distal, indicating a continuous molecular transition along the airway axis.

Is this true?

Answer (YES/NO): YES